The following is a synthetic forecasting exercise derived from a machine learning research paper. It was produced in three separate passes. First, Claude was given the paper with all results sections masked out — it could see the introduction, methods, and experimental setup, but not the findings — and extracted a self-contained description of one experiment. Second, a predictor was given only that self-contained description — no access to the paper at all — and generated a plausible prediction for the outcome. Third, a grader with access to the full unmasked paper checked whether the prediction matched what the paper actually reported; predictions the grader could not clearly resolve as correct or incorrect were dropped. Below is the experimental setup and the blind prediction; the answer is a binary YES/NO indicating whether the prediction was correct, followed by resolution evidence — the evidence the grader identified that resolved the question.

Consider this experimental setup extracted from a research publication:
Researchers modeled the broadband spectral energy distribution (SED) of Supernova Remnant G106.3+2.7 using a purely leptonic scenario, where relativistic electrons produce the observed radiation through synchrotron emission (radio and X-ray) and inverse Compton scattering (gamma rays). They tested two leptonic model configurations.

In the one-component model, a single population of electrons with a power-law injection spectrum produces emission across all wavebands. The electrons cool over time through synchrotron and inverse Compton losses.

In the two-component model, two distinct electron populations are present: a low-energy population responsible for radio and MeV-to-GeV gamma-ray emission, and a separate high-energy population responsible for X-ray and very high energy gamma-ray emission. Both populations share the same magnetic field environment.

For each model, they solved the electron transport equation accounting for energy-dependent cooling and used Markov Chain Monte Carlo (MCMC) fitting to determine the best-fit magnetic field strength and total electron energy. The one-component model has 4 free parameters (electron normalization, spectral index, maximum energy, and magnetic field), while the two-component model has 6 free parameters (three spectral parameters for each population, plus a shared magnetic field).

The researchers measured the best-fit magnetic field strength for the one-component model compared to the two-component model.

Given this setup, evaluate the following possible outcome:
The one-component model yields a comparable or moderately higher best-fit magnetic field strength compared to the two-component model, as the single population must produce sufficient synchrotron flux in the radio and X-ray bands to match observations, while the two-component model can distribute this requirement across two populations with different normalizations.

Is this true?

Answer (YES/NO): YES